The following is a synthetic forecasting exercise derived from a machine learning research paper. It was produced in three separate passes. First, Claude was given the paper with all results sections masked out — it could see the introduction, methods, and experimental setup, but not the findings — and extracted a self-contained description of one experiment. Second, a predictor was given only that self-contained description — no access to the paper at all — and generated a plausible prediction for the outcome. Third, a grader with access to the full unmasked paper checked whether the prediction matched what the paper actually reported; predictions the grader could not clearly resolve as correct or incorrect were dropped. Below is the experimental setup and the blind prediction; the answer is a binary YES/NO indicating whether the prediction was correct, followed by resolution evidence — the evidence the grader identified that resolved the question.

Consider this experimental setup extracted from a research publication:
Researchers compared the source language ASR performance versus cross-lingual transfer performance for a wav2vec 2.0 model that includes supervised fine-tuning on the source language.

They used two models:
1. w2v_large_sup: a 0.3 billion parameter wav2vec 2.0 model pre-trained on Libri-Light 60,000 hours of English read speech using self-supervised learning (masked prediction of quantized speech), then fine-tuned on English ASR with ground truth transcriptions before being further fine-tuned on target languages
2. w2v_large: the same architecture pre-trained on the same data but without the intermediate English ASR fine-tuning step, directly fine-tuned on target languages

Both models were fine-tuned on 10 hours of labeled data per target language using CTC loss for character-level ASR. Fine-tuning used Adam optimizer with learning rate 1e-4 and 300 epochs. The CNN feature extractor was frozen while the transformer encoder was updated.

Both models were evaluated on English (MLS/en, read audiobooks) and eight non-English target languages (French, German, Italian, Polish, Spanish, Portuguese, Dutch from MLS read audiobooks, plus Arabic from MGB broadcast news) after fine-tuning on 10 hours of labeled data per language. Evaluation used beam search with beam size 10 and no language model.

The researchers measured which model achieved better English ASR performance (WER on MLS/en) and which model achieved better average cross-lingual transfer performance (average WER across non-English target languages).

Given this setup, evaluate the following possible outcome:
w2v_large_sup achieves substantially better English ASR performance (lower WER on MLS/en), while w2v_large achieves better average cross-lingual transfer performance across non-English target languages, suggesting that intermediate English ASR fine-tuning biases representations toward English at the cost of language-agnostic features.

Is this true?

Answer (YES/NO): YES